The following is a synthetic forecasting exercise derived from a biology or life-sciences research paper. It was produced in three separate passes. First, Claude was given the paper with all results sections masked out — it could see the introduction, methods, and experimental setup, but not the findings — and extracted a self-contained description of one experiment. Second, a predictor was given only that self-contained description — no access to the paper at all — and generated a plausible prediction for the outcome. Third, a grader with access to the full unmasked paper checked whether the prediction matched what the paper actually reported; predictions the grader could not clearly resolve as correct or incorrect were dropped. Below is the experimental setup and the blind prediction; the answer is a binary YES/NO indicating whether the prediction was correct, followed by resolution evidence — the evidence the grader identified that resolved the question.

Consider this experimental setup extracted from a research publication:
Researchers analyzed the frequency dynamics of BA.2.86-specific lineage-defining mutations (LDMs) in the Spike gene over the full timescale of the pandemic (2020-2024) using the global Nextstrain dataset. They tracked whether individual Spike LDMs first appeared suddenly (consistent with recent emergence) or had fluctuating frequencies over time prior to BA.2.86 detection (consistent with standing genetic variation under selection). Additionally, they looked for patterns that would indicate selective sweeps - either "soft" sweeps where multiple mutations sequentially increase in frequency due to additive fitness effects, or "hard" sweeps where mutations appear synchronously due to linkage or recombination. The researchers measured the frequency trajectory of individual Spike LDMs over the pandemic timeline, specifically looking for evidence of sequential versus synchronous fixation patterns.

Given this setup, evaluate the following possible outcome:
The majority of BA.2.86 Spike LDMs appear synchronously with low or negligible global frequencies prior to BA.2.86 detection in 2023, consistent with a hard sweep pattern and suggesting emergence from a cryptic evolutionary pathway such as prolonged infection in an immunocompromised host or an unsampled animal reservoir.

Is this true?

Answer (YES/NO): NO